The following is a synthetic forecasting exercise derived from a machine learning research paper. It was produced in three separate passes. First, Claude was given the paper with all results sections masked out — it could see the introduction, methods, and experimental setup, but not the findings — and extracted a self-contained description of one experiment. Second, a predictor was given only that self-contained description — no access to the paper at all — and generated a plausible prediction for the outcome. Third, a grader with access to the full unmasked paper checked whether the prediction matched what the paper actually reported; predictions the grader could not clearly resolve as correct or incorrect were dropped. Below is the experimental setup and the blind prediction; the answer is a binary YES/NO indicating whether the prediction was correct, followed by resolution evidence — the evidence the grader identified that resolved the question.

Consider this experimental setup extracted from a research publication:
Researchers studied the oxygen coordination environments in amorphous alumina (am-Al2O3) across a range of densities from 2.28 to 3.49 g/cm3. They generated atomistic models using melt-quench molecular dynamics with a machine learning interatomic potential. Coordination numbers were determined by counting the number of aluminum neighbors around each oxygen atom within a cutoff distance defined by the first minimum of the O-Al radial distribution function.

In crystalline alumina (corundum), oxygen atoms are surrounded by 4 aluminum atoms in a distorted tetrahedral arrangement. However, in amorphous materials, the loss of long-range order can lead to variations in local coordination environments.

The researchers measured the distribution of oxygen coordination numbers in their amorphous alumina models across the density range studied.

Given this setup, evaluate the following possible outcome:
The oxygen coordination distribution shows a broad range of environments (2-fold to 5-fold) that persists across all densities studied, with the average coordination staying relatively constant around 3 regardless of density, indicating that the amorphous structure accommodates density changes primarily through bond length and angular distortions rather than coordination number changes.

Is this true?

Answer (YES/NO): NO